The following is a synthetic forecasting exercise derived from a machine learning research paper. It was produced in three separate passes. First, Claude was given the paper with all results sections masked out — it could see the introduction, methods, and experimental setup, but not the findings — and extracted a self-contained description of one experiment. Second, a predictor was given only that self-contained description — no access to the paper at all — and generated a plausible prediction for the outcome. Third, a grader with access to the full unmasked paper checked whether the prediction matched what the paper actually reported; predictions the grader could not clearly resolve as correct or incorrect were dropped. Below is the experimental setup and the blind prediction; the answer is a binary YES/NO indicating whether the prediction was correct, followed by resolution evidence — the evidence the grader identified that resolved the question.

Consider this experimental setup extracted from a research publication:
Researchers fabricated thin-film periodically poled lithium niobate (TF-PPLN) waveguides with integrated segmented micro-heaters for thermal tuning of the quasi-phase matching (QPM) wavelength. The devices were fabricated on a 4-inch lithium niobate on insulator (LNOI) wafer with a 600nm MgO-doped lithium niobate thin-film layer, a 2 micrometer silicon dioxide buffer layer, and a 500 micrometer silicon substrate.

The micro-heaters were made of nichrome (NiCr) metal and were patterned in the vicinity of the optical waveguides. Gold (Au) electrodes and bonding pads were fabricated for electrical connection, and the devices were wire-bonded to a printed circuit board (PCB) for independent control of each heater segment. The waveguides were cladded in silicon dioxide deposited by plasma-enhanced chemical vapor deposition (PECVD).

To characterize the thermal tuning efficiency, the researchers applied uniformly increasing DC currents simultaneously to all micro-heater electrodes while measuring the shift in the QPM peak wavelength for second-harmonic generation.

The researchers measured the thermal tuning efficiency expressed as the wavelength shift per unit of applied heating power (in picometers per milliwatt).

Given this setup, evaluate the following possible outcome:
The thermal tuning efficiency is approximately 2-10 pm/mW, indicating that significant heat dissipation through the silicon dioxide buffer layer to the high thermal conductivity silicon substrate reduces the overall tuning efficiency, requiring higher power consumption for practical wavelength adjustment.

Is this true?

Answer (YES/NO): NO